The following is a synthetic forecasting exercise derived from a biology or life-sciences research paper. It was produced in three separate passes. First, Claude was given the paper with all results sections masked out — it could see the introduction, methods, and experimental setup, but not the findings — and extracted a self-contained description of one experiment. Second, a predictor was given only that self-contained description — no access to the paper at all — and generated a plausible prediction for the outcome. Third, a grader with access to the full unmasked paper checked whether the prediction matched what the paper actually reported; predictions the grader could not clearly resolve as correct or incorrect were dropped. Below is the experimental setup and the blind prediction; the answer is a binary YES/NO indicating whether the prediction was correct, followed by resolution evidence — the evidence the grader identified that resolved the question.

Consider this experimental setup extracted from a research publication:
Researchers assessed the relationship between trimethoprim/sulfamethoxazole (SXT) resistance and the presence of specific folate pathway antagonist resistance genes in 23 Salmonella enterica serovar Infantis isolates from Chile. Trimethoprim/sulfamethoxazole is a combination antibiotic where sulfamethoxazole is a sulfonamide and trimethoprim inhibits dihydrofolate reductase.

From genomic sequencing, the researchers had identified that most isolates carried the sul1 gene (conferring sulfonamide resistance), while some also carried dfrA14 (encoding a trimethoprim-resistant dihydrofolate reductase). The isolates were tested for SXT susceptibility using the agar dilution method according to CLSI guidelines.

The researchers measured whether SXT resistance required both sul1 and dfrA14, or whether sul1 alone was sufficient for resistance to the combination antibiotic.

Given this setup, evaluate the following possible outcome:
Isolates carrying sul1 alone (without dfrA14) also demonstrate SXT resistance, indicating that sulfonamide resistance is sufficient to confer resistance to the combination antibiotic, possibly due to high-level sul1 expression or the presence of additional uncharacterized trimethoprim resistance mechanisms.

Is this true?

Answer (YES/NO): NO